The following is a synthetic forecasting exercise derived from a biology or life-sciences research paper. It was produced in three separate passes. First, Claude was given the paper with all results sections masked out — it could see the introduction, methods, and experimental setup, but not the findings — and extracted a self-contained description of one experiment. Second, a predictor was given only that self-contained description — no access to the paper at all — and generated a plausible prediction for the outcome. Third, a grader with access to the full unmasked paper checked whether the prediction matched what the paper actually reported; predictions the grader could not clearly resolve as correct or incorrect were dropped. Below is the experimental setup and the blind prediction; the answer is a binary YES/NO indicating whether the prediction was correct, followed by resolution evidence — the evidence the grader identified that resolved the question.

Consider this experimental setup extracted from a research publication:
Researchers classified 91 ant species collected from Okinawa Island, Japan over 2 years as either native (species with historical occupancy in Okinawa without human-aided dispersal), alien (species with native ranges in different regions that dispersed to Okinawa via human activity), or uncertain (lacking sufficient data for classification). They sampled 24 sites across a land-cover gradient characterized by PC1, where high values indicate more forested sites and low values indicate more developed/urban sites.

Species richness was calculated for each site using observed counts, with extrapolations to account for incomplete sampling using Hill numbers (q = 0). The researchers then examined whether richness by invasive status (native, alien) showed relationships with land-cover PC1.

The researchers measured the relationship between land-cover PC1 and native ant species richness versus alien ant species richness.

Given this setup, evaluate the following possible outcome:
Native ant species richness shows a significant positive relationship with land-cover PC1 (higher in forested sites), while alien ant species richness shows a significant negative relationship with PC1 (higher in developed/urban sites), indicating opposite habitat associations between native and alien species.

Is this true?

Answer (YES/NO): YES